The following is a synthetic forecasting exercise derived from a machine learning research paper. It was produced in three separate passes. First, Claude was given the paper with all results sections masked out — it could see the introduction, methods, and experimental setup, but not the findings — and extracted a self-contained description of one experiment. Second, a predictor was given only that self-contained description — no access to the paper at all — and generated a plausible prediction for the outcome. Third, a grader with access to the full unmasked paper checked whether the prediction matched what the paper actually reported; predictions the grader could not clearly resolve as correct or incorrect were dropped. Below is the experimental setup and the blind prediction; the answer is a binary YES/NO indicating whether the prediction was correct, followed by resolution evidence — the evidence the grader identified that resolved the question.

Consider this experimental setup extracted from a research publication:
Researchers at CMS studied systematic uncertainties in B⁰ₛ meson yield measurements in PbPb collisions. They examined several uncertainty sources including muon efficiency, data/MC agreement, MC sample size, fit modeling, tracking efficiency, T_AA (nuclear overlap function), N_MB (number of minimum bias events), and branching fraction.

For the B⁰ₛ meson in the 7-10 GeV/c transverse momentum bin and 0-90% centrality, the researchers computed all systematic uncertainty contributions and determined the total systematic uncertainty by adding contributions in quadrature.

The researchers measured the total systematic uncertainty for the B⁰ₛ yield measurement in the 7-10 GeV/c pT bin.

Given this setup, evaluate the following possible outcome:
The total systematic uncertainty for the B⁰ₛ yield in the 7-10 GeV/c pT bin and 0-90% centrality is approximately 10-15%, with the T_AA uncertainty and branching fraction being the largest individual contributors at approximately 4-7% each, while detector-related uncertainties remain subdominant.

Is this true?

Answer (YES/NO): NO